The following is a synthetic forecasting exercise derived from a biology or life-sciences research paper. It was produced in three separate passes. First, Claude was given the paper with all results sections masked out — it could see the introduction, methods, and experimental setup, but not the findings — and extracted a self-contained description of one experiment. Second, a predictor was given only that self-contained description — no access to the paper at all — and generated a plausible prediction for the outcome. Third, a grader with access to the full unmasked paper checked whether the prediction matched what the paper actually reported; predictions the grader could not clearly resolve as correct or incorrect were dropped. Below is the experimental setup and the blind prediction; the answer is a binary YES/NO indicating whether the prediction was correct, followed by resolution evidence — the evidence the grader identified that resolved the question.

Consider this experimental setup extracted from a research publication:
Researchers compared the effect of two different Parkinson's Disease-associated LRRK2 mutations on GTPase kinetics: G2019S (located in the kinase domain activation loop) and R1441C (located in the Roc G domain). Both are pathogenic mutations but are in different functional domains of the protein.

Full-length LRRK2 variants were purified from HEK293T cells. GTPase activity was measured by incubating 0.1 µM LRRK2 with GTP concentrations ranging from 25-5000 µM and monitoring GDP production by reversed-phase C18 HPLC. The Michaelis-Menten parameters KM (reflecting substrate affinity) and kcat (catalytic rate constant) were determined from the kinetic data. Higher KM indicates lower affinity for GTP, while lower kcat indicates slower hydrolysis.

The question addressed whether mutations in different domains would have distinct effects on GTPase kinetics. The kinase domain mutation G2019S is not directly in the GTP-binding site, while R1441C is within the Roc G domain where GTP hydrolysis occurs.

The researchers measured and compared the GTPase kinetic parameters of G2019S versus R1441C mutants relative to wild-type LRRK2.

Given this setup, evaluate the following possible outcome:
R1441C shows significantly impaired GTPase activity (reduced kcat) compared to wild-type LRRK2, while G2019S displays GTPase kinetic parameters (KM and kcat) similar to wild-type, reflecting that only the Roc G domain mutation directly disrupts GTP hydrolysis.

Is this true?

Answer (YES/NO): NO